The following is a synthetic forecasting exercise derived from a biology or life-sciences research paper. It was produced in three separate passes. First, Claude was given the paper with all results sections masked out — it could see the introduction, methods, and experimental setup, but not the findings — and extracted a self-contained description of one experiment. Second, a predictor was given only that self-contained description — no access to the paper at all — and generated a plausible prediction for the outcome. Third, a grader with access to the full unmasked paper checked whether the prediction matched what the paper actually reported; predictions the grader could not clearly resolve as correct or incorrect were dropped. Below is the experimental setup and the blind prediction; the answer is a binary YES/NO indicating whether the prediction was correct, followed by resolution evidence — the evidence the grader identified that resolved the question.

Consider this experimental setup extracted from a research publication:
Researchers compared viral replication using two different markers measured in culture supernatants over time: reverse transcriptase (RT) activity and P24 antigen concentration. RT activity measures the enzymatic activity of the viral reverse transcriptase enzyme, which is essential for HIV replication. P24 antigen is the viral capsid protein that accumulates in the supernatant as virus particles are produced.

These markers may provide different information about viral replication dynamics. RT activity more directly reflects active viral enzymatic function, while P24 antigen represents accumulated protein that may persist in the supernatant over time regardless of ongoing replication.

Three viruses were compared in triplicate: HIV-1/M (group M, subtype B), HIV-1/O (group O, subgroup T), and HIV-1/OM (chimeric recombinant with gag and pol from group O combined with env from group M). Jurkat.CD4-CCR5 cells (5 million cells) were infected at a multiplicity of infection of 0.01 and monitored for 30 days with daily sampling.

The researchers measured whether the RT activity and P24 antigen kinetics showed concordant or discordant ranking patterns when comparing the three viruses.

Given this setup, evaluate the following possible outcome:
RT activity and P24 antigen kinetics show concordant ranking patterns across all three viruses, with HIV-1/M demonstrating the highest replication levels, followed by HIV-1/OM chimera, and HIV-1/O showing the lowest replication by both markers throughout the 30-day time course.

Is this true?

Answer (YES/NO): NO